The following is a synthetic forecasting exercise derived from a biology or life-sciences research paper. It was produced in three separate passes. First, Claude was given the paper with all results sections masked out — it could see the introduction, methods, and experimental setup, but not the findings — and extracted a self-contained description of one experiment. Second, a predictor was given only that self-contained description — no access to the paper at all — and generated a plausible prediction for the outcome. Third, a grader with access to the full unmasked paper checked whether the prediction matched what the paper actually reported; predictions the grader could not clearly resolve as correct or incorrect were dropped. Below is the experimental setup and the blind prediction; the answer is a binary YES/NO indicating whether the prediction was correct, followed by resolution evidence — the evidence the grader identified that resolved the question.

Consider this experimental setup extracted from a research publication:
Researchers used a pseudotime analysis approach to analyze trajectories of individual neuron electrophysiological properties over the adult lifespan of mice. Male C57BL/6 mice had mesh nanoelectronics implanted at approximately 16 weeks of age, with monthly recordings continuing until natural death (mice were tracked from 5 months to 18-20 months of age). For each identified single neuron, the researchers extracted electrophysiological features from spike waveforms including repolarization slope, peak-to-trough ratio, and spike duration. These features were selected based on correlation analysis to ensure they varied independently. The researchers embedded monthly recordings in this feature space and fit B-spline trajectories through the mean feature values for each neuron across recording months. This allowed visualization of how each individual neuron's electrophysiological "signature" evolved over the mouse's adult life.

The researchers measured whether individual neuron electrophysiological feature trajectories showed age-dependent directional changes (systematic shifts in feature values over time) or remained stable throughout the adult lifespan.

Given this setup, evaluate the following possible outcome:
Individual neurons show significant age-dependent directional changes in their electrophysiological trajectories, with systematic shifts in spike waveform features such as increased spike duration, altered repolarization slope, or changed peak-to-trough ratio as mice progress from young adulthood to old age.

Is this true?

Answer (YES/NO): YES